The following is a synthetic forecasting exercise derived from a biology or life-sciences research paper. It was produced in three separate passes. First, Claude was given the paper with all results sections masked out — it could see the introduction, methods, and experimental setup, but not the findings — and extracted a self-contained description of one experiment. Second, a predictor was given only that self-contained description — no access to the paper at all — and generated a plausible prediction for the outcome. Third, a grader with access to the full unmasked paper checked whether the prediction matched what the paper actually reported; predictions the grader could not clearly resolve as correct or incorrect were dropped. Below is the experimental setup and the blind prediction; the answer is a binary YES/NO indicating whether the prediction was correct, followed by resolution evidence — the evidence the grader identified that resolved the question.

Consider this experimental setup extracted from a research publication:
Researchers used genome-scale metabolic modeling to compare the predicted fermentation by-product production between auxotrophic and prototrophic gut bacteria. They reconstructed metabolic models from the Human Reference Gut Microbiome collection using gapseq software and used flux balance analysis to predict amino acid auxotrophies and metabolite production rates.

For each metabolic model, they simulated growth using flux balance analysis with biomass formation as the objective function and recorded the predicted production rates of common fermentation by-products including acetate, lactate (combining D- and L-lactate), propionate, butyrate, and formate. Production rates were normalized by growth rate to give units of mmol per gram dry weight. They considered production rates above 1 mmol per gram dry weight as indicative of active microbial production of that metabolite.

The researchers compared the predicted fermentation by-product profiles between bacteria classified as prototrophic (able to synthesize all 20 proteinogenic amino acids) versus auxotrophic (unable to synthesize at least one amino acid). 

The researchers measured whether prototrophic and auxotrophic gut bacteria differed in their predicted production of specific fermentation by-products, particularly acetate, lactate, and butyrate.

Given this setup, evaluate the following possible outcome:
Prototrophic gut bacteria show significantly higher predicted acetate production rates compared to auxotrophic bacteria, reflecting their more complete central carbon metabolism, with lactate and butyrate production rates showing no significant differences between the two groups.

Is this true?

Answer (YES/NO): NO